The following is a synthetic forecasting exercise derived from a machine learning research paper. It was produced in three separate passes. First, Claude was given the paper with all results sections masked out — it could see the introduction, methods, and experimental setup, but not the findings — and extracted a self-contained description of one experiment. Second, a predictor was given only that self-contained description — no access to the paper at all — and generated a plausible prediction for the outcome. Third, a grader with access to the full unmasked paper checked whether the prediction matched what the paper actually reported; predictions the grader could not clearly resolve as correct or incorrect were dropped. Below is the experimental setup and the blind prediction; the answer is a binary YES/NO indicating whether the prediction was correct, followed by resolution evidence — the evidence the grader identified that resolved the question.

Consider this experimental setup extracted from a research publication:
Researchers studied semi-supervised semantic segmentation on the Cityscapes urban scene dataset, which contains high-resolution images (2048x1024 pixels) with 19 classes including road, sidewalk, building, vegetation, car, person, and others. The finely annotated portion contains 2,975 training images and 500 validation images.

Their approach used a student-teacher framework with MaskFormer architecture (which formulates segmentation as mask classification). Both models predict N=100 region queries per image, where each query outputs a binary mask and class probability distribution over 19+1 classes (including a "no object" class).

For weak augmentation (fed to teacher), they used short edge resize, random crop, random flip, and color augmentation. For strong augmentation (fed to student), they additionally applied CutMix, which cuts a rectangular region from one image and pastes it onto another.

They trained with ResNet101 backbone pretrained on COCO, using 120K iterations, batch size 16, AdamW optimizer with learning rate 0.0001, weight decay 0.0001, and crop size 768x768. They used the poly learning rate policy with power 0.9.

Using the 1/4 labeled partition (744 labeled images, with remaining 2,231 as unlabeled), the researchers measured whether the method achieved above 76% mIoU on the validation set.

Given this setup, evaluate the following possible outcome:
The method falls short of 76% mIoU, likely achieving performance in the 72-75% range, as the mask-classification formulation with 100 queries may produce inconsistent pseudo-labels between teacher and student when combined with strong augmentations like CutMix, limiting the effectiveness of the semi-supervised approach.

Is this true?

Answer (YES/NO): NO